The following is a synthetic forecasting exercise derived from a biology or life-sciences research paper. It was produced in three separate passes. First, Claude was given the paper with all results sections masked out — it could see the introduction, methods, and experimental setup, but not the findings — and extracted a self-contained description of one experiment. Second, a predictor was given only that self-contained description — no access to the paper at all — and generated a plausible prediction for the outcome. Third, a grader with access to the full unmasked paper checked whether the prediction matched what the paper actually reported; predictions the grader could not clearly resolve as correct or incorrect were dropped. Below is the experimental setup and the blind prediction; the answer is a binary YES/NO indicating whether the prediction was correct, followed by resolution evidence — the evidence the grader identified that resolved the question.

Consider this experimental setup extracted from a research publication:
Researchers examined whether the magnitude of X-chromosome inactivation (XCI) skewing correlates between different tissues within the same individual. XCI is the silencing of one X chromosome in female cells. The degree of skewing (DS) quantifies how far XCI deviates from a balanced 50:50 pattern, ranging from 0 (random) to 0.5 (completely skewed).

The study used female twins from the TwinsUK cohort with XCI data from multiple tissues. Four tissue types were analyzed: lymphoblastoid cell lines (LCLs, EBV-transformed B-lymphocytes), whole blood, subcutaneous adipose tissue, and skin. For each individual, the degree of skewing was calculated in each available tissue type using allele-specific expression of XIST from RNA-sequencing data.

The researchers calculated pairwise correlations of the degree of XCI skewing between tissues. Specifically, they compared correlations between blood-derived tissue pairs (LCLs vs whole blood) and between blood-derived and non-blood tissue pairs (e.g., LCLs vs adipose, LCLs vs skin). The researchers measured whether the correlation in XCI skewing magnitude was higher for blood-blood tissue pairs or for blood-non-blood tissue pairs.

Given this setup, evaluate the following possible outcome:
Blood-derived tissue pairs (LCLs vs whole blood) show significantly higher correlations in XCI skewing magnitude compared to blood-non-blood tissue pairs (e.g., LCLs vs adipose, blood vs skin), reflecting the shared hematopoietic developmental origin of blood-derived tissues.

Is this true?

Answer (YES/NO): YES